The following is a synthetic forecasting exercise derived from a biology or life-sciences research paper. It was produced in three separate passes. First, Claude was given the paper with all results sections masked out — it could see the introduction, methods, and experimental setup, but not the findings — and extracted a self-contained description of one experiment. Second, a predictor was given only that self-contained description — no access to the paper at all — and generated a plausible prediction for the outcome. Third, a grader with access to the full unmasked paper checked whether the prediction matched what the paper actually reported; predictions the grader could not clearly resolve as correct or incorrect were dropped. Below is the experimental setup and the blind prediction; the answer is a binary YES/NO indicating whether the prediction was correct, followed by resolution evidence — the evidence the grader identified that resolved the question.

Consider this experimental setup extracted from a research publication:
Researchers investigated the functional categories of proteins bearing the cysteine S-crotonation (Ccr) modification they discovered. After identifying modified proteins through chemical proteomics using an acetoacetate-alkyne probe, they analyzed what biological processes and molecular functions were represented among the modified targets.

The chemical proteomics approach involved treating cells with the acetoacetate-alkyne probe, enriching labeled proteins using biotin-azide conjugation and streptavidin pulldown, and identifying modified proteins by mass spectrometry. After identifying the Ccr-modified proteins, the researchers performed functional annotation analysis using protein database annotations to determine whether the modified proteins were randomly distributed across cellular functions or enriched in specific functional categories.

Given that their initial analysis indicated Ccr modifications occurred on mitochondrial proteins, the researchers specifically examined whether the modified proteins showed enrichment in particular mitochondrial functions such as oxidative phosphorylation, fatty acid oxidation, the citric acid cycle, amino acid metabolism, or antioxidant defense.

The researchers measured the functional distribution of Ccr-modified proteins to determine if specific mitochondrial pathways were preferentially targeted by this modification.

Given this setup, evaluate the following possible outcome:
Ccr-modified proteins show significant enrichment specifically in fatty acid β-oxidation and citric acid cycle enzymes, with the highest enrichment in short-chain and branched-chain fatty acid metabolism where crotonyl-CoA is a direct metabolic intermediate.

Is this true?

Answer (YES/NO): NO